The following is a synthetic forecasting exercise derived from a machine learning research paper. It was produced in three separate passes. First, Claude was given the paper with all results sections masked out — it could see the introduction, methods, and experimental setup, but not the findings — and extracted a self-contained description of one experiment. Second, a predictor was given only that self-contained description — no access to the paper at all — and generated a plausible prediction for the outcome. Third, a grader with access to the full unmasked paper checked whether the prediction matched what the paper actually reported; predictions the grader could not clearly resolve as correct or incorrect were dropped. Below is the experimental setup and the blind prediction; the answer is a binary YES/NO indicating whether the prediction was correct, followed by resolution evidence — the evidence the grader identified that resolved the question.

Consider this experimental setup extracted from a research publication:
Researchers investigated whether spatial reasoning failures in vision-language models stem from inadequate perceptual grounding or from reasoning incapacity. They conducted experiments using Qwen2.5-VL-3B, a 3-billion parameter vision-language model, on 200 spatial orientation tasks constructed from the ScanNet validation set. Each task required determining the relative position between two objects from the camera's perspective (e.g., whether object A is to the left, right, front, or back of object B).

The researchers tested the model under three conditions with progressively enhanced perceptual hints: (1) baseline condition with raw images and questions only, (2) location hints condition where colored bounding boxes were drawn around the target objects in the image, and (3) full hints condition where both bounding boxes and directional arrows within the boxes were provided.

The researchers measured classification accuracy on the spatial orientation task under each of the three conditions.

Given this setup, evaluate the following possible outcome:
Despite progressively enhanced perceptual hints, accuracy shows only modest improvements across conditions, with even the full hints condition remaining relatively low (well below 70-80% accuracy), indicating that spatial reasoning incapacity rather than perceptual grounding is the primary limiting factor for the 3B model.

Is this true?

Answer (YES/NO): NO